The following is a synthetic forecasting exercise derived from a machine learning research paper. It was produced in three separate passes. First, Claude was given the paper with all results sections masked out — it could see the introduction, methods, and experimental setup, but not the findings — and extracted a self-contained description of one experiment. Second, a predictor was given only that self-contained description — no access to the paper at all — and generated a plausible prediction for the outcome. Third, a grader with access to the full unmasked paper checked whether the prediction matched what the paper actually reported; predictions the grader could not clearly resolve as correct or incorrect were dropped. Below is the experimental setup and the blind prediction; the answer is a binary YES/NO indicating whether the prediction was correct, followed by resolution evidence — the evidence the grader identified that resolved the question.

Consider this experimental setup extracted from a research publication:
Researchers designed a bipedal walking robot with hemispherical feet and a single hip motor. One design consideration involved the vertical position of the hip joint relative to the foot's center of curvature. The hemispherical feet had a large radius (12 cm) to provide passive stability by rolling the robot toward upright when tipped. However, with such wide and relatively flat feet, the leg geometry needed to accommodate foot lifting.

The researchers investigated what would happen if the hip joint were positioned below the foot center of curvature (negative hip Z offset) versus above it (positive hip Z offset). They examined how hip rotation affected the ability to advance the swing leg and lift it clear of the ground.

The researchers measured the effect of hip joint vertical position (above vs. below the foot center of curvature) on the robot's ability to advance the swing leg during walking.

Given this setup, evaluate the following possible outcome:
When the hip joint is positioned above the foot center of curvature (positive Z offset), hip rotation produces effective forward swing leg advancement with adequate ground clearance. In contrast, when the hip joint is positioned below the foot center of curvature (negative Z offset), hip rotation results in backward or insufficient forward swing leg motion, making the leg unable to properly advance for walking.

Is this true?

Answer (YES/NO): YES